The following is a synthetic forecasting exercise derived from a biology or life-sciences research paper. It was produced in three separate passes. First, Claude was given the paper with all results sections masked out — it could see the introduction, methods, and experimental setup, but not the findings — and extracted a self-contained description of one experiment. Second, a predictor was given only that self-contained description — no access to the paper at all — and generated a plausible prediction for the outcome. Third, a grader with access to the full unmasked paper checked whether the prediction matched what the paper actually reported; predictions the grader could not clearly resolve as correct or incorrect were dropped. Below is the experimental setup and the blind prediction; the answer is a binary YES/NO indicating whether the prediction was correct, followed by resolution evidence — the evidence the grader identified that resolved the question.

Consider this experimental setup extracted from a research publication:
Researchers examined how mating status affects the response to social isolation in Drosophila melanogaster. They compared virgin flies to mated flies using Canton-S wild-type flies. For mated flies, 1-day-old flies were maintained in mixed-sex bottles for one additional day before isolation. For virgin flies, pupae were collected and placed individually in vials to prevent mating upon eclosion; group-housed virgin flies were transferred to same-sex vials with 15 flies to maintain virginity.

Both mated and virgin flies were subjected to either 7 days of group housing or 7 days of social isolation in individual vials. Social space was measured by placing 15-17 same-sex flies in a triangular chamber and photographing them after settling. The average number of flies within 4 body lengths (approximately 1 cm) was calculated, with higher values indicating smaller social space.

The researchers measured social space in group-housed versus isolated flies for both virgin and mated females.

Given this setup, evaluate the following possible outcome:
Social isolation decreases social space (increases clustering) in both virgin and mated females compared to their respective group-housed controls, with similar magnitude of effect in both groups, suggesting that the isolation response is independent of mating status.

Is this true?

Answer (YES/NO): NO